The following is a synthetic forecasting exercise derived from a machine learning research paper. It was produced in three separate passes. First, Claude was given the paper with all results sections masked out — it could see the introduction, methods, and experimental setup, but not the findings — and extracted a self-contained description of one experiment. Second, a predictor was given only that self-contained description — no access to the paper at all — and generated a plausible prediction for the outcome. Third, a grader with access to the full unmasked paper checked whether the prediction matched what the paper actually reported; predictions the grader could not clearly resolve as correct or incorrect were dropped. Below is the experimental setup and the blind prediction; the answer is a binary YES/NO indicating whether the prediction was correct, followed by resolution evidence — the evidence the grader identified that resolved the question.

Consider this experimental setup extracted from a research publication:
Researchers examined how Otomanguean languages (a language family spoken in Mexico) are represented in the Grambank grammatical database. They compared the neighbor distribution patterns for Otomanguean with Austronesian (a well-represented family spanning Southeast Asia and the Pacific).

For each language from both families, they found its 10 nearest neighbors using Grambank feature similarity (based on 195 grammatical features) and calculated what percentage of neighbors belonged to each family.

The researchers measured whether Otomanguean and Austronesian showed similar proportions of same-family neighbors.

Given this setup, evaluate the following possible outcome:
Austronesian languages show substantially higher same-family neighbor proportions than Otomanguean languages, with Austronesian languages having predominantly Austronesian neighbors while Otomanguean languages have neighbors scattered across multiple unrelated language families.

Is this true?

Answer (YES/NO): NO